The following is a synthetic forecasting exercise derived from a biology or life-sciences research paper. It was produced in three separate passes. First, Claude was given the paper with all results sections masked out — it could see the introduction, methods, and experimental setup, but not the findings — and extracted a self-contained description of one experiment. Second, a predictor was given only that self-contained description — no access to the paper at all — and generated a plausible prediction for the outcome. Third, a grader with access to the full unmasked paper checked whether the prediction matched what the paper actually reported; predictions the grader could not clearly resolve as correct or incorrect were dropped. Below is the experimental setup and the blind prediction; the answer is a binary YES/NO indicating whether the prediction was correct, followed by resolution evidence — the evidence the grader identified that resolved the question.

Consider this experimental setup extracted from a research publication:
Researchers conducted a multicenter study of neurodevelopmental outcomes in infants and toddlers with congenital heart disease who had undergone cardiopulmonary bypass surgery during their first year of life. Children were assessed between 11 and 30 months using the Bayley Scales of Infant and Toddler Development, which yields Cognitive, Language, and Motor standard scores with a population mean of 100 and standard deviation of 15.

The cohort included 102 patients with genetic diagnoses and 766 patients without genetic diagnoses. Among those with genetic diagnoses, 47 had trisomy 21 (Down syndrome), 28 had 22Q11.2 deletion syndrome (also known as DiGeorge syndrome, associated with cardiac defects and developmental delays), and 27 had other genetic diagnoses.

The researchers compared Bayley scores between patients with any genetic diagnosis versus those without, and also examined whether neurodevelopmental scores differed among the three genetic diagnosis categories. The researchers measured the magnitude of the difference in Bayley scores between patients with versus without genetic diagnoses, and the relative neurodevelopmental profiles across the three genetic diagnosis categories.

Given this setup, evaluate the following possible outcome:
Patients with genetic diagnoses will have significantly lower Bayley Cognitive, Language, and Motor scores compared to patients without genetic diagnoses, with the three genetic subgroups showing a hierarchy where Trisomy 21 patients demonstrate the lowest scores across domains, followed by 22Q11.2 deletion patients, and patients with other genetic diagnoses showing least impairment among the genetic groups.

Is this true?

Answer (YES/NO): YES